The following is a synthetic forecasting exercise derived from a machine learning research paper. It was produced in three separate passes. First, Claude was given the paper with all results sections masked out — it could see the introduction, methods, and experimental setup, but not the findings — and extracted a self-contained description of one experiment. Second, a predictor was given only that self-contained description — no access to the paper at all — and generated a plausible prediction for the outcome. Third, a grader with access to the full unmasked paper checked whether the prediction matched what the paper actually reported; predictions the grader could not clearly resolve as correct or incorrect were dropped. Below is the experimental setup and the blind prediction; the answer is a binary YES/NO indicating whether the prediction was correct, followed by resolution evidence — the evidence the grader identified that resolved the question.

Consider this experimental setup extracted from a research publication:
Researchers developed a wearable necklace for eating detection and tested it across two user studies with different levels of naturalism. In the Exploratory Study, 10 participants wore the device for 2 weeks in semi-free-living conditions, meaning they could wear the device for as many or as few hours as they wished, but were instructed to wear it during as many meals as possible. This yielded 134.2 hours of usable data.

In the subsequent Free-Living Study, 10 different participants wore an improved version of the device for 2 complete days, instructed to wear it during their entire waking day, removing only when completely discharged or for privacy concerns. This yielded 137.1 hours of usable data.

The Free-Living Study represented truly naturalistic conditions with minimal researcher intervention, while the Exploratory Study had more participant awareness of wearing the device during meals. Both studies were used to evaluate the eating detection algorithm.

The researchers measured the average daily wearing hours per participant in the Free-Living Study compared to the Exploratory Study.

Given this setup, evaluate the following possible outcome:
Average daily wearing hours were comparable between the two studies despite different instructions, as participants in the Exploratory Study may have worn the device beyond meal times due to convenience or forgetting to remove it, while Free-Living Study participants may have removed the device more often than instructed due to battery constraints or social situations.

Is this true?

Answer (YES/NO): NO